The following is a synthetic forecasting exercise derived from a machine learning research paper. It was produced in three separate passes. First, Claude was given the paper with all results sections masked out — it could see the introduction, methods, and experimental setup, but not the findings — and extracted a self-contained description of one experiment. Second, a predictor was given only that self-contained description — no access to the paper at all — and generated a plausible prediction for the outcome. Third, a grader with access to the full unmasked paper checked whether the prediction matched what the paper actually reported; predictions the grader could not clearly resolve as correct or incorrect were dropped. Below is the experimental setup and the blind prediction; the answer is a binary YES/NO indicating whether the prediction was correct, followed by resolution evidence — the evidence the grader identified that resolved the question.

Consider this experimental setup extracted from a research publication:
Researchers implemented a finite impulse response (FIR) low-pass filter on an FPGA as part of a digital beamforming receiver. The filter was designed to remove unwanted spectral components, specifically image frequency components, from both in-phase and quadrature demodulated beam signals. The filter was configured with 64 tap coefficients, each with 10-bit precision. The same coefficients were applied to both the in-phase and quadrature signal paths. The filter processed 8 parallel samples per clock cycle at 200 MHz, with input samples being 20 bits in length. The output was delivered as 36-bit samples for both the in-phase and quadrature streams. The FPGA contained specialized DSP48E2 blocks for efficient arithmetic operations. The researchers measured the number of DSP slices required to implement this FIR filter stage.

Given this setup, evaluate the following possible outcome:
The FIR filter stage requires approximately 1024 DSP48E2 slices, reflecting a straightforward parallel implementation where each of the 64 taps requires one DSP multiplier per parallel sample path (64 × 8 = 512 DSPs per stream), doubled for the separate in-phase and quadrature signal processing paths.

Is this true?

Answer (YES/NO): NO